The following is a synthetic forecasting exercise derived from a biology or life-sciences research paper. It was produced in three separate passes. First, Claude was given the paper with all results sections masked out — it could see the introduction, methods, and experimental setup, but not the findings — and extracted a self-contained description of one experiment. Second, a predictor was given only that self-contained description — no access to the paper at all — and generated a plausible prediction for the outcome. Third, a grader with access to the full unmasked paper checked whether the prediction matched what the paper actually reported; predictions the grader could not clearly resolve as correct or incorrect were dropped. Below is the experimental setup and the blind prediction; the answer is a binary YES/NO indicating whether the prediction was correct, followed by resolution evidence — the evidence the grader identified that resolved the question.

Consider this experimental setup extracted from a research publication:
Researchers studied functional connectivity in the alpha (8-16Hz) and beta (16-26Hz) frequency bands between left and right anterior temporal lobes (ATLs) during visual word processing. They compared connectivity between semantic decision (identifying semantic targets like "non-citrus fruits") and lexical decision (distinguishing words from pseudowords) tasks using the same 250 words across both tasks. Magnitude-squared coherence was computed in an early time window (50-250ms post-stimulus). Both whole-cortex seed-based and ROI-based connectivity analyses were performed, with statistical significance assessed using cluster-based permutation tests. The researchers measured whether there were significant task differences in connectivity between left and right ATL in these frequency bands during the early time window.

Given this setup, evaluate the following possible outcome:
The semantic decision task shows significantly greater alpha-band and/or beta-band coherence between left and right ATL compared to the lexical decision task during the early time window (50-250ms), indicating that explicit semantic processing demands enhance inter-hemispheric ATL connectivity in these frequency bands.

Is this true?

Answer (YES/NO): NO